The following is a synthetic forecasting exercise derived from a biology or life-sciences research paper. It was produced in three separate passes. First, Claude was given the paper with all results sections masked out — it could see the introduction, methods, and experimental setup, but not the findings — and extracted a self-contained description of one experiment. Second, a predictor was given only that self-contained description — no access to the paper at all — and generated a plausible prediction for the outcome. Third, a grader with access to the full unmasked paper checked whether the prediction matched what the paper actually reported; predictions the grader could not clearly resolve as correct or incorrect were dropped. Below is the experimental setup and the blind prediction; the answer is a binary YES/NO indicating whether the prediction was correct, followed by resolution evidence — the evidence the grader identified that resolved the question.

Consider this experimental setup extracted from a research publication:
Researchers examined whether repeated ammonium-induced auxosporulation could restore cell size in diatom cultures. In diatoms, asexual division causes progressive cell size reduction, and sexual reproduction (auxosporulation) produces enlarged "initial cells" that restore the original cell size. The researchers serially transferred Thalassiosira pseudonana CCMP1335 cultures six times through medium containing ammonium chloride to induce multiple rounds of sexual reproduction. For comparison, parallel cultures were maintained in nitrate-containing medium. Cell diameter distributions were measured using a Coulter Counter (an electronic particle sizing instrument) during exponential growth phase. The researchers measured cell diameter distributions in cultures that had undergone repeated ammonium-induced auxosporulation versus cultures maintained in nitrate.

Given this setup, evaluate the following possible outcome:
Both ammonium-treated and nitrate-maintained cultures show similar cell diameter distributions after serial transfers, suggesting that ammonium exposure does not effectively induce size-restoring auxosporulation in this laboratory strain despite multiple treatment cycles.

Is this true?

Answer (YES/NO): NO